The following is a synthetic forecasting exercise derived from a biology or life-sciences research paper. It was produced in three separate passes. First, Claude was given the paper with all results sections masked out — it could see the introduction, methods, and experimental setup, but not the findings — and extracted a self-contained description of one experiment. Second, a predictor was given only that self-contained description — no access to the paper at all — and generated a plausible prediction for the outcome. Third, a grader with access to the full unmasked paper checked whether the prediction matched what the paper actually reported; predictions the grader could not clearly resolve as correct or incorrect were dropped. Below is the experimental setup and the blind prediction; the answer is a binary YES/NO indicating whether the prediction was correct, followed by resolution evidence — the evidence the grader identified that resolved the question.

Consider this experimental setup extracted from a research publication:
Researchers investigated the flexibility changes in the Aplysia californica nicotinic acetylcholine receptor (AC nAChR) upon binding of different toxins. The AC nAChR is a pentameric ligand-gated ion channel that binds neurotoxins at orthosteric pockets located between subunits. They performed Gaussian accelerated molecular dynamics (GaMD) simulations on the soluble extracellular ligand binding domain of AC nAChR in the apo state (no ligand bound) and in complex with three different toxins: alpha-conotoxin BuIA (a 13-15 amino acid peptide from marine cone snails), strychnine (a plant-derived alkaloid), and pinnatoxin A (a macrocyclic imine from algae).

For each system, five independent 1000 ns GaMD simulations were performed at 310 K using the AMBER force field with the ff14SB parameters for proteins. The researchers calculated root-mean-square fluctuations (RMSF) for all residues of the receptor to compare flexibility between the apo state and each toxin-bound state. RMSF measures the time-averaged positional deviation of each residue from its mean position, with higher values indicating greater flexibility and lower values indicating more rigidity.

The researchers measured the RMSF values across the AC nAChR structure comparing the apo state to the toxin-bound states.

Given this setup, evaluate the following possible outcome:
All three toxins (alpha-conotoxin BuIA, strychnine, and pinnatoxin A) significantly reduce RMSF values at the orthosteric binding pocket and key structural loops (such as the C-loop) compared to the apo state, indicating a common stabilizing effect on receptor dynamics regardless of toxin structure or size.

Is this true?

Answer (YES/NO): YES